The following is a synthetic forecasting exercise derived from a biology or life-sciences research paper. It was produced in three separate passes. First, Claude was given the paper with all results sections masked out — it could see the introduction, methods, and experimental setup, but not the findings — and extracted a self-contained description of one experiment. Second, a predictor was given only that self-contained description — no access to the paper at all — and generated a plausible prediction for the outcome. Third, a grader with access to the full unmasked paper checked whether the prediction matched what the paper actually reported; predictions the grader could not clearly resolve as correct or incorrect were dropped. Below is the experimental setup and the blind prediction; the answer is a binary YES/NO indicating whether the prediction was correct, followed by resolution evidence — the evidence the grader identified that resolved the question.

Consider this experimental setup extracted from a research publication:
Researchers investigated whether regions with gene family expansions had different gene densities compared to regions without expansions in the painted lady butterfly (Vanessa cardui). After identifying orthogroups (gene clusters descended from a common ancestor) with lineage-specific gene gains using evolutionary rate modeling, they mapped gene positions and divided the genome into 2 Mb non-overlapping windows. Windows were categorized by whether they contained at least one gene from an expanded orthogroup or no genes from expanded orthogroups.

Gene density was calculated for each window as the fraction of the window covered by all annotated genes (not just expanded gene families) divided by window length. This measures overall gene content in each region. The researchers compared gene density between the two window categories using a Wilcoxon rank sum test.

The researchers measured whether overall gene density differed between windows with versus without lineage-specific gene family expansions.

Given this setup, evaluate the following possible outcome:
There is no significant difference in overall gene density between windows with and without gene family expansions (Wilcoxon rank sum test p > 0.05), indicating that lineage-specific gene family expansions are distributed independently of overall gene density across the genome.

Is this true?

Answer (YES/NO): YES